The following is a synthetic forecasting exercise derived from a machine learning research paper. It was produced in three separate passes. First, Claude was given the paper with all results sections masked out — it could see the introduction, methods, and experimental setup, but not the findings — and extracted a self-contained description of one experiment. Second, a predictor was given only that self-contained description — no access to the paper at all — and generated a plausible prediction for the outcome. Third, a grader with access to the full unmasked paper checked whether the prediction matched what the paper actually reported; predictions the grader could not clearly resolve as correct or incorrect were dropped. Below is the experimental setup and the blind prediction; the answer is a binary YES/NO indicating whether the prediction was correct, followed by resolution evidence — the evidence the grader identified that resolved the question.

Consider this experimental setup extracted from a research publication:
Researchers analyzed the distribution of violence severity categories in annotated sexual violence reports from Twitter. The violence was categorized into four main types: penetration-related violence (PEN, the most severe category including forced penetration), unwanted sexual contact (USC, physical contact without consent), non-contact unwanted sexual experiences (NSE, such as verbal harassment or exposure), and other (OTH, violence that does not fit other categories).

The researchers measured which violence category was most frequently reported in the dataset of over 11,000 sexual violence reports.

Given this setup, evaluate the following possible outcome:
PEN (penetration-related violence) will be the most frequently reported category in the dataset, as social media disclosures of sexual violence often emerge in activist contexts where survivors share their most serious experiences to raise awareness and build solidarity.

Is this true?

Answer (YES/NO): NO